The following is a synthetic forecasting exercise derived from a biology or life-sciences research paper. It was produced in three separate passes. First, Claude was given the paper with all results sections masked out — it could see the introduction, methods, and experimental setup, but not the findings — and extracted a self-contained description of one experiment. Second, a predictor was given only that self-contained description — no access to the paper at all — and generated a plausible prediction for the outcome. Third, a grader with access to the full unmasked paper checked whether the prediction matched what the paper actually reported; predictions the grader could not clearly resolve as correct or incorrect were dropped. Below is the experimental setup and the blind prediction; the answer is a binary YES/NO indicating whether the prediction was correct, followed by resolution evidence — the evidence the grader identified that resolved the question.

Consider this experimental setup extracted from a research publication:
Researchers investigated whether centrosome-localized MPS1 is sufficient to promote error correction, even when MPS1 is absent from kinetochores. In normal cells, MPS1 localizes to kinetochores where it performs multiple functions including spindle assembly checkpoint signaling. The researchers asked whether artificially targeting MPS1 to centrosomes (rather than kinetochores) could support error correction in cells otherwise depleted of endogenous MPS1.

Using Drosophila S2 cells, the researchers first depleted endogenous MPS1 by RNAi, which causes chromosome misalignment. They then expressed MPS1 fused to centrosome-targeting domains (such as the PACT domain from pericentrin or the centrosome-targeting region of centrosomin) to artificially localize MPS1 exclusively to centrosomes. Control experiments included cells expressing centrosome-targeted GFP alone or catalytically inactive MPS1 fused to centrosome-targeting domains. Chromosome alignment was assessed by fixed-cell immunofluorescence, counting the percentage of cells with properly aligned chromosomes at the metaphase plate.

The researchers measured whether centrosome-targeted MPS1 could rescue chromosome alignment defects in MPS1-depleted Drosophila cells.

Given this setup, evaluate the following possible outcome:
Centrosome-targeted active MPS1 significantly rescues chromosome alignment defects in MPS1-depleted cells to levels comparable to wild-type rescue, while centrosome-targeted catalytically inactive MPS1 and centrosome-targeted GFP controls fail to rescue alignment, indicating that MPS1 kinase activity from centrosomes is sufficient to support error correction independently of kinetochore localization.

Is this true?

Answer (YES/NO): NO